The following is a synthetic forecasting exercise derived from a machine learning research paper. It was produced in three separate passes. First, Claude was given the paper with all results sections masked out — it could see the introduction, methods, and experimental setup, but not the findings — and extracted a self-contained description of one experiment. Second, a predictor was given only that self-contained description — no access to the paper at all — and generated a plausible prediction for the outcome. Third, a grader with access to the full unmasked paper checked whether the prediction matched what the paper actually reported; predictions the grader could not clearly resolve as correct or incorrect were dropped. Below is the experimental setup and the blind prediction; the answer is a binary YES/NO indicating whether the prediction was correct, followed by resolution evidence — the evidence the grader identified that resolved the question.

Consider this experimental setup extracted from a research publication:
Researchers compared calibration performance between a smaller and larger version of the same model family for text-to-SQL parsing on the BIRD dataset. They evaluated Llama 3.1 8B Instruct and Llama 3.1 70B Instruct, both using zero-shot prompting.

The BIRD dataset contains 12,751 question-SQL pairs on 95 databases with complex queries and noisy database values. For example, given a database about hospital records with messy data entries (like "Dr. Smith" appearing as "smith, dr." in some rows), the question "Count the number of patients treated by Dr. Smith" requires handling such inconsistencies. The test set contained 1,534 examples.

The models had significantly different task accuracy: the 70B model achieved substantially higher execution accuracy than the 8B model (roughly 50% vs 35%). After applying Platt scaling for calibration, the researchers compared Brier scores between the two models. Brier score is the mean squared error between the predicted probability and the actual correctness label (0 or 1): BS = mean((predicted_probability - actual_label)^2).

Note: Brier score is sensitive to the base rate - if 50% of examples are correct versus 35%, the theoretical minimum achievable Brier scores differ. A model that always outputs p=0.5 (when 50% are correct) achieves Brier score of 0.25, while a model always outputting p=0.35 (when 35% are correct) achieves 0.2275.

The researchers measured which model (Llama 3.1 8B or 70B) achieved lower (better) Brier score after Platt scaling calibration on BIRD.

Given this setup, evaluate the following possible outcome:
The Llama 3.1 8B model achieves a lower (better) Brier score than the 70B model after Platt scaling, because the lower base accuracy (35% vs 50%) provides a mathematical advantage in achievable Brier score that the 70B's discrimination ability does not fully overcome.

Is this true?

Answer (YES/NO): YES